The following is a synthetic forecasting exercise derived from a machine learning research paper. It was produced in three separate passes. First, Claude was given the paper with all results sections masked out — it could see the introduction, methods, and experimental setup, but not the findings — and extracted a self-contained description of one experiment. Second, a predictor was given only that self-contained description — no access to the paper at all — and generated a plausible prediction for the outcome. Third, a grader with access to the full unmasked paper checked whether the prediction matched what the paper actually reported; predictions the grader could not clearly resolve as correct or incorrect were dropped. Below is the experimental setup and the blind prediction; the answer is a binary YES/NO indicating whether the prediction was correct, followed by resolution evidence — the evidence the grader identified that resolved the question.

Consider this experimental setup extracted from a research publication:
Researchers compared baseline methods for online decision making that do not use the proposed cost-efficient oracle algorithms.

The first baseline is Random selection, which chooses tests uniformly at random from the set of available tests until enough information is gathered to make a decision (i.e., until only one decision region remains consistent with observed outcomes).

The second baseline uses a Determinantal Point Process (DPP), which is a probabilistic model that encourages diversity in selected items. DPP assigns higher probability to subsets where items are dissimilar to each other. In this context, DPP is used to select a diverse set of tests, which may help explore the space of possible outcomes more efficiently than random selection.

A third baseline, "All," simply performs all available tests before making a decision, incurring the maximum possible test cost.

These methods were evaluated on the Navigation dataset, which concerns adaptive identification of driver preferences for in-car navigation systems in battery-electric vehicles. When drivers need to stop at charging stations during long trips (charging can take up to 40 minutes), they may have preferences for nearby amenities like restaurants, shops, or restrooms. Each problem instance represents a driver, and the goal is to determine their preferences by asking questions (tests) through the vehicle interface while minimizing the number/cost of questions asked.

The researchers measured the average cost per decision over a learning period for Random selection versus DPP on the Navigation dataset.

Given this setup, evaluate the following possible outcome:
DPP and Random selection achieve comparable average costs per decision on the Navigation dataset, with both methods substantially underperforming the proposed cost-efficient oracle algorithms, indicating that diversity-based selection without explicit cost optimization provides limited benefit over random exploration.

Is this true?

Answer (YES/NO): NO